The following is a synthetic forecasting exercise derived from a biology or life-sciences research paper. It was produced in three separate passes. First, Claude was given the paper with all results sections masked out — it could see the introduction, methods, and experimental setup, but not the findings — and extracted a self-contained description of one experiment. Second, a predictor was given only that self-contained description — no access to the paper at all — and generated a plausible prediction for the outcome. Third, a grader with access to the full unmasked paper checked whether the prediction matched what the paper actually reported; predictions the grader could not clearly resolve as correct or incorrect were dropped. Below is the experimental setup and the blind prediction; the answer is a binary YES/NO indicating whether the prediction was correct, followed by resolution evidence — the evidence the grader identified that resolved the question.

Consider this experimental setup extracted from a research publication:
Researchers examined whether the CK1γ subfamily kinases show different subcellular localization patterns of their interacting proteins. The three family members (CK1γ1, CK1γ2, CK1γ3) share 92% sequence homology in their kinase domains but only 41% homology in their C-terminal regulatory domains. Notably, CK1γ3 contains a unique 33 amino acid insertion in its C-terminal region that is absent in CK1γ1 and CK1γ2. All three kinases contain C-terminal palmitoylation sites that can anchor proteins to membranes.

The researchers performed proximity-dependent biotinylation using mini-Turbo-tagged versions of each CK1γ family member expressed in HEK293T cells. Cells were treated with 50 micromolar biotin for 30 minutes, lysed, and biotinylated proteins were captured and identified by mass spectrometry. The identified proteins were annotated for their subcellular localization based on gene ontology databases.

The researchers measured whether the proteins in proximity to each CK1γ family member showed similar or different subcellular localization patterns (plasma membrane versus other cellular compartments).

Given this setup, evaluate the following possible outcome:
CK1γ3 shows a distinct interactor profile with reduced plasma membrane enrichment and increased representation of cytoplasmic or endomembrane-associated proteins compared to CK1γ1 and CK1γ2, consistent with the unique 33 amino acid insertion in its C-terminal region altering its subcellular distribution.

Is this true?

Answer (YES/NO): NO